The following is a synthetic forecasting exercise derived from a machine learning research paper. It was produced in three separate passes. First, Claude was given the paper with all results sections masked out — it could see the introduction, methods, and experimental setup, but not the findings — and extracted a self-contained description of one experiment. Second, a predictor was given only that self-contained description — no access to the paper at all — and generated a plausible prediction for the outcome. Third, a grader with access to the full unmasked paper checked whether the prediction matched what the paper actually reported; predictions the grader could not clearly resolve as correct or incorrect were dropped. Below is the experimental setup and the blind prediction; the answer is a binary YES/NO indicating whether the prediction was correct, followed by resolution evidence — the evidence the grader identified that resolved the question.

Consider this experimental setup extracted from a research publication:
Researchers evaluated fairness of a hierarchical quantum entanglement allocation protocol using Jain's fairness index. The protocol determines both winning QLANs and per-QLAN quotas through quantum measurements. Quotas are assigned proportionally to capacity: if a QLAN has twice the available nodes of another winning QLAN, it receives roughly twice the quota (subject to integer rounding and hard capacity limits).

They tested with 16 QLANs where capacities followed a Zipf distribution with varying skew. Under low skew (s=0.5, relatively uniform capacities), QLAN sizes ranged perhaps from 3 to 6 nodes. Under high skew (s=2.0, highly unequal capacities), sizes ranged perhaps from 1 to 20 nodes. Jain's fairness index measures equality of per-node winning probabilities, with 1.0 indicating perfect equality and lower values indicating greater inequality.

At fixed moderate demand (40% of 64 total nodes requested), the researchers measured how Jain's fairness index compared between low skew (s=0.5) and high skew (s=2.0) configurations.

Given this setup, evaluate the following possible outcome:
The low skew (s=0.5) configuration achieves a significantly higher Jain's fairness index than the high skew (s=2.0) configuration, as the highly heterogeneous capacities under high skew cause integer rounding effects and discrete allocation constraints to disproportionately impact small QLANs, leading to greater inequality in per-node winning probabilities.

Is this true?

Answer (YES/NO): NO